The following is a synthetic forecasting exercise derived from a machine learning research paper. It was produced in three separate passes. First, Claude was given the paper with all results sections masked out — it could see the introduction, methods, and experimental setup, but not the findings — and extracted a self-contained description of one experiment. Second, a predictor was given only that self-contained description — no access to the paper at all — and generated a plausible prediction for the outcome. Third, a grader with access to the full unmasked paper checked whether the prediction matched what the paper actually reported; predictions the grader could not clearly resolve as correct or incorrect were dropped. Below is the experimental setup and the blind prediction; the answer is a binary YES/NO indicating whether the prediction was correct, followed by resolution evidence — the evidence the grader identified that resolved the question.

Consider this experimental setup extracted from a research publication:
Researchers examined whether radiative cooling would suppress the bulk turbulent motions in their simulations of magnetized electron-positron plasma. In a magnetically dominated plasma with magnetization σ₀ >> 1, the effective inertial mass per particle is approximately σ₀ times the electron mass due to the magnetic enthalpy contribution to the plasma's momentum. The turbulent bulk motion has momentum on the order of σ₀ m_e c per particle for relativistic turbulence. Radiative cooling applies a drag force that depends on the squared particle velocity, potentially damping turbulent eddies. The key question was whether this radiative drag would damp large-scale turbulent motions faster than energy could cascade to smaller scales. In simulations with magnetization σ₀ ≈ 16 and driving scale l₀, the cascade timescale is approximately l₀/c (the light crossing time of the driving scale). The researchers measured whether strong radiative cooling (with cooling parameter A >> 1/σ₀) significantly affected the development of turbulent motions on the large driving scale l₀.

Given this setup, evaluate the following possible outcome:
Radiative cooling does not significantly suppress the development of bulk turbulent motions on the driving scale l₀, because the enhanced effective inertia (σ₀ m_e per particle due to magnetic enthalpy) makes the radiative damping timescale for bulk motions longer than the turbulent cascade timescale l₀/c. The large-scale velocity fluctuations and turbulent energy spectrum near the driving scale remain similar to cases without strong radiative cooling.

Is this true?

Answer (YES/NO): YES